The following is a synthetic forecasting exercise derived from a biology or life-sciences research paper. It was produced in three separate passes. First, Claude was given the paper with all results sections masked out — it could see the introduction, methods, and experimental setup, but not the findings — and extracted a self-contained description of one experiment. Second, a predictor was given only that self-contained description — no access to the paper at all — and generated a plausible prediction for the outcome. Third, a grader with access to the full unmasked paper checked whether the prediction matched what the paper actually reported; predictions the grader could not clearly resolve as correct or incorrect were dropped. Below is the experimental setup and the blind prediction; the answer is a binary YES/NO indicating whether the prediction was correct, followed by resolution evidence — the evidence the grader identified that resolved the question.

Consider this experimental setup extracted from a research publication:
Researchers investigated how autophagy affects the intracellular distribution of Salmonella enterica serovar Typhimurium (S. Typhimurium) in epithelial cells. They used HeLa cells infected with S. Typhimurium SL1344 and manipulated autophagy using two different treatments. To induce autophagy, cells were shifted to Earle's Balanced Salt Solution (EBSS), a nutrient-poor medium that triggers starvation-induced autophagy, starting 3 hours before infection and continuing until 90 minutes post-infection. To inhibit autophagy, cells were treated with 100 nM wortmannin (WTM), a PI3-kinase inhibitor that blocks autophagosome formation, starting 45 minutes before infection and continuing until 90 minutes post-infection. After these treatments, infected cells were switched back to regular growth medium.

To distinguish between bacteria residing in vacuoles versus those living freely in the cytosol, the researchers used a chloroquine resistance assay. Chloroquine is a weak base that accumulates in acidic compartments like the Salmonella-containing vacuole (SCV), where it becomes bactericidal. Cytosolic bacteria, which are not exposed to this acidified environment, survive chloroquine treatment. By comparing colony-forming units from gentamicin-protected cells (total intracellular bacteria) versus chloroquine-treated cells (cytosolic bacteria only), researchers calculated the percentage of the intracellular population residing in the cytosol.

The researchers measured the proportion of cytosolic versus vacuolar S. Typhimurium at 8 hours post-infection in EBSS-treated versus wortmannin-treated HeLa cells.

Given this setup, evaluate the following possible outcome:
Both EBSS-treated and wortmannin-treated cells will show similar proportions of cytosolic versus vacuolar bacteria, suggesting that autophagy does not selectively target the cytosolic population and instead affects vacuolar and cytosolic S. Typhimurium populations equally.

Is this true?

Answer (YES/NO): NO